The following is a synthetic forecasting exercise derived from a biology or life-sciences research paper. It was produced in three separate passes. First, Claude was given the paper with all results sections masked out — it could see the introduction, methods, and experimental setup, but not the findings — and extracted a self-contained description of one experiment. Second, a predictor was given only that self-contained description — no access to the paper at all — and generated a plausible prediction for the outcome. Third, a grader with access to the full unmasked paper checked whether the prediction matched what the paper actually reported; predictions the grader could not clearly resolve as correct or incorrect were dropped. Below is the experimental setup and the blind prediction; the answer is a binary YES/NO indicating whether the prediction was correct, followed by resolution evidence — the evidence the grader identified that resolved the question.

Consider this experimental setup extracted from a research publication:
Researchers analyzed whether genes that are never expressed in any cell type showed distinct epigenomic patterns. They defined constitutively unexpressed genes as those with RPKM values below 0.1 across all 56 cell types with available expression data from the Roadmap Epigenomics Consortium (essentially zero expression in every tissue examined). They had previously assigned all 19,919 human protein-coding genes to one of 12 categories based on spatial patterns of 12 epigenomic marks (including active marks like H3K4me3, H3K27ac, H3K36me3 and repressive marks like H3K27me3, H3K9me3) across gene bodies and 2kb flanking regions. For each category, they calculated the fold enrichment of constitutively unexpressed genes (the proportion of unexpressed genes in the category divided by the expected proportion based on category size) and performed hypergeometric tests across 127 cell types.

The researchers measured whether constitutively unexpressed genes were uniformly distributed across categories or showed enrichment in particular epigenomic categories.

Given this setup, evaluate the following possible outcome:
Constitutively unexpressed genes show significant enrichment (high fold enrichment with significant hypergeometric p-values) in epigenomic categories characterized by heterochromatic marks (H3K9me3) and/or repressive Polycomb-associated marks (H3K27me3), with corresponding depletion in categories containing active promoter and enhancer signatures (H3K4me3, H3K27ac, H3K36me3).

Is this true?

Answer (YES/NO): NO